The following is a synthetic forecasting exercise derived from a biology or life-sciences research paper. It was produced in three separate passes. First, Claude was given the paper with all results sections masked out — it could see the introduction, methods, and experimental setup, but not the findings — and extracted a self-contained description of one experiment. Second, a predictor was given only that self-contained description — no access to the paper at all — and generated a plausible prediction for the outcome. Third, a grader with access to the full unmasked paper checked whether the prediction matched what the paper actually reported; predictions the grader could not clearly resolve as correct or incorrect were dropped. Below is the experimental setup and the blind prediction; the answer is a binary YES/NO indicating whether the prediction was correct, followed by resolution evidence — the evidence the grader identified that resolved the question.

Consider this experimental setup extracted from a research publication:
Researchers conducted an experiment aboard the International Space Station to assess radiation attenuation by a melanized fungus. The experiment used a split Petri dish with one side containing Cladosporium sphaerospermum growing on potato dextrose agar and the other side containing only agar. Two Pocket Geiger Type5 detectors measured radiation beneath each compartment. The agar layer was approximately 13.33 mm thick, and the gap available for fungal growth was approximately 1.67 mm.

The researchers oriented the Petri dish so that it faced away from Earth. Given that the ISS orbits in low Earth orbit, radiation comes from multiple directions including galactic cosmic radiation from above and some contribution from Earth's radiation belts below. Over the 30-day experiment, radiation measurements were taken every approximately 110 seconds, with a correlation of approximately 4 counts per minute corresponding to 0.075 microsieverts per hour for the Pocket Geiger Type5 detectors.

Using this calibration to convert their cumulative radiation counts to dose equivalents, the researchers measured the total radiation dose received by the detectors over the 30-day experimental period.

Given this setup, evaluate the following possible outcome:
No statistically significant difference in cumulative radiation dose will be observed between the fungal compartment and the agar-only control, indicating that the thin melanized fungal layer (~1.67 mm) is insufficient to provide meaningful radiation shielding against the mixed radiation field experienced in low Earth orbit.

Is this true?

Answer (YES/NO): NO